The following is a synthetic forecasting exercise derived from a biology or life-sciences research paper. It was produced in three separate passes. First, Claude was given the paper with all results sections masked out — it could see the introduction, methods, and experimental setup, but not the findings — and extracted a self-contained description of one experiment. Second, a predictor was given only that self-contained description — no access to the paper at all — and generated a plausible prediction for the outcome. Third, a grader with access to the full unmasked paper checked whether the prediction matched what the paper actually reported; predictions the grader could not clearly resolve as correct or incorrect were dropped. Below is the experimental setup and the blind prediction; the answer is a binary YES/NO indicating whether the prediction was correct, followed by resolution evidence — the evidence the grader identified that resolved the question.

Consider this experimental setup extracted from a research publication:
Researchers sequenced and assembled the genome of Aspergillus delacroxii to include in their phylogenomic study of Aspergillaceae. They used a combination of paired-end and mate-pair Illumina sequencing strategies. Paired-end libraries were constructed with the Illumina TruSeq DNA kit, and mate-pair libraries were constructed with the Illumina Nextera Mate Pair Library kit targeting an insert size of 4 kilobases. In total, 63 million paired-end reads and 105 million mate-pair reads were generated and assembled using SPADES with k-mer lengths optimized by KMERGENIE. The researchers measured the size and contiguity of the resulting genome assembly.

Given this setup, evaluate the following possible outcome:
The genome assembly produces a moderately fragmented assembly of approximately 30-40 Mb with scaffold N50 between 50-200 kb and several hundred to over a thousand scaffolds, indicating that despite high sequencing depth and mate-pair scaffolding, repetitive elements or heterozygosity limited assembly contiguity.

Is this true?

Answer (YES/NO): NO